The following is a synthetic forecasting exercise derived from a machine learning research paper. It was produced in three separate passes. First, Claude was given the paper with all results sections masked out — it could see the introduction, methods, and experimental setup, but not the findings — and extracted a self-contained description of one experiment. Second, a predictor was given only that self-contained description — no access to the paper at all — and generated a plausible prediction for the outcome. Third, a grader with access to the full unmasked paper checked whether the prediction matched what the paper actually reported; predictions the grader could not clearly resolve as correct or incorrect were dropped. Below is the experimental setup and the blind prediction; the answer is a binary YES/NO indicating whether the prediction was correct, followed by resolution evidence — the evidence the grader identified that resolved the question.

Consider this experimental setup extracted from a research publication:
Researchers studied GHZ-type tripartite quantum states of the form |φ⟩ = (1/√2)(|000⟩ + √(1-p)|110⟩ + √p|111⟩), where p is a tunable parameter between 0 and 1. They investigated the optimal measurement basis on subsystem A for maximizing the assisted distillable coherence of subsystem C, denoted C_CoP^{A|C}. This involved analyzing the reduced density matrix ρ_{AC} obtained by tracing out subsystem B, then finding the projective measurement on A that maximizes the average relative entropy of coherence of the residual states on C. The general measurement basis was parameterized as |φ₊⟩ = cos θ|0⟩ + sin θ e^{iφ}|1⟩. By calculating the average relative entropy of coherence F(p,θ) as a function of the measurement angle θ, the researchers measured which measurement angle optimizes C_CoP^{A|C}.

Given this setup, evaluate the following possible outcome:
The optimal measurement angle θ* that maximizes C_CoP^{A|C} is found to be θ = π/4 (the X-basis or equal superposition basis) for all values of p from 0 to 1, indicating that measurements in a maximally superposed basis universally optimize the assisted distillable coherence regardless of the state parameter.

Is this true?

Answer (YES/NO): NO